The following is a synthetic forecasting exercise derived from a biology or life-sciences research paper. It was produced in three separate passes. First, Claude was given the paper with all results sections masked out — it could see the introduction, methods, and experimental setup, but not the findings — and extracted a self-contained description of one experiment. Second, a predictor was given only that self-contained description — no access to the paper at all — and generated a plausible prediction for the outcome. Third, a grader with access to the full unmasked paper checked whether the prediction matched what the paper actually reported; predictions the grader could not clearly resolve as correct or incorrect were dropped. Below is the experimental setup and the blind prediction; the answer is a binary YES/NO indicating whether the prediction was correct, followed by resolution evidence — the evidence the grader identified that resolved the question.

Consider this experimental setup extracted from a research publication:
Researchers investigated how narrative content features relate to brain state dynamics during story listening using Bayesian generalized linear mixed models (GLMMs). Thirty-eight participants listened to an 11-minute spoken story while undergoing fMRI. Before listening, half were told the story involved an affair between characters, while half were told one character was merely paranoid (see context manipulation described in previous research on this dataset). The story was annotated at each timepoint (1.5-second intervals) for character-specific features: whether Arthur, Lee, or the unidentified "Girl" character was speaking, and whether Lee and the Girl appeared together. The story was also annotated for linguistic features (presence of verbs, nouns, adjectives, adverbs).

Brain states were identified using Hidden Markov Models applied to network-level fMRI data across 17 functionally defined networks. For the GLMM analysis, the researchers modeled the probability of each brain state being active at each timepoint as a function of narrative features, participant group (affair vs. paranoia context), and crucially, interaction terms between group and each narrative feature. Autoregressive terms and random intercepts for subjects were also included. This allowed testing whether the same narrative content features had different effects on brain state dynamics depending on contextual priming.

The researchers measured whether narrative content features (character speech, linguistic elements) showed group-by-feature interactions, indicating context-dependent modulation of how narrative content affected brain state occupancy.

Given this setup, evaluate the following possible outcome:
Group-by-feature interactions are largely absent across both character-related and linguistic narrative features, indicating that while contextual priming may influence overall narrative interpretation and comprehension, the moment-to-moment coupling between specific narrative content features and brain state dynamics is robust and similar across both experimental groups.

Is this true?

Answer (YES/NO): NO